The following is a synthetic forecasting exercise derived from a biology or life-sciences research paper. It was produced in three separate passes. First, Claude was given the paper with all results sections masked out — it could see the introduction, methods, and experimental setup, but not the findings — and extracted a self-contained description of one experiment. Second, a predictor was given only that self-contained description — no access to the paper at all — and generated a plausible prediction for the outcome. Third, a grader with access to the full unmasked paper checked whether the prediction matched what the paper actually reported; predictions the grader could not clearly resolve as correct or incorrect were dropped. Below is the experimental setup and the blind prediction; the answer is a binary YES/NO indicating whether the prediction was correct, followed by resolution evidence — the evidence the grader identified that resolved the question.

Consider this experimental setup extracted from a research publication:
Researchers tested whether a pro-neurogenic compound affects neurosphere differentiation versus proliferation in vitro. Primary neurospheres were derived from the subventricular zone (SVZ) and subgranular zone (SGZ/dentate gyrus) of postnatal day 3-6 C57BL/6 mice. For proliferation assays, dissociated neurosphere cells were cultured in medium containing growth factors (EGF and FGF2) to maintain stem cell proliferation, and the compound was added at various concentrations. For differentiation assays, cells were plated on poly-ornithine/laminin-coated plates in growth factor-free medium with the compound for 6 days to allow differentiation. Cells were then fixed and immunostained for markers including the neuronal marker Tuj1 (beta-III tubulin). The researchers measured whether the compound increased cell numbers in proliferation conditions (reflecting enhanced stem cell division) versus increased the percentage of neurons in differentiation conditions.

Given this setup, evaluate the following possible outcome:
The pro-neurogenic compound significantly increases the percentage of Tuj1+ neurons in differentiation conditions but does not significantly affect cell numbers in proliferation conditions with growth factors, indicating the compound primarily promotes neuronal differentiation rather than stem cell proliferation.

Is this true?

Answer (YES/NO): YES